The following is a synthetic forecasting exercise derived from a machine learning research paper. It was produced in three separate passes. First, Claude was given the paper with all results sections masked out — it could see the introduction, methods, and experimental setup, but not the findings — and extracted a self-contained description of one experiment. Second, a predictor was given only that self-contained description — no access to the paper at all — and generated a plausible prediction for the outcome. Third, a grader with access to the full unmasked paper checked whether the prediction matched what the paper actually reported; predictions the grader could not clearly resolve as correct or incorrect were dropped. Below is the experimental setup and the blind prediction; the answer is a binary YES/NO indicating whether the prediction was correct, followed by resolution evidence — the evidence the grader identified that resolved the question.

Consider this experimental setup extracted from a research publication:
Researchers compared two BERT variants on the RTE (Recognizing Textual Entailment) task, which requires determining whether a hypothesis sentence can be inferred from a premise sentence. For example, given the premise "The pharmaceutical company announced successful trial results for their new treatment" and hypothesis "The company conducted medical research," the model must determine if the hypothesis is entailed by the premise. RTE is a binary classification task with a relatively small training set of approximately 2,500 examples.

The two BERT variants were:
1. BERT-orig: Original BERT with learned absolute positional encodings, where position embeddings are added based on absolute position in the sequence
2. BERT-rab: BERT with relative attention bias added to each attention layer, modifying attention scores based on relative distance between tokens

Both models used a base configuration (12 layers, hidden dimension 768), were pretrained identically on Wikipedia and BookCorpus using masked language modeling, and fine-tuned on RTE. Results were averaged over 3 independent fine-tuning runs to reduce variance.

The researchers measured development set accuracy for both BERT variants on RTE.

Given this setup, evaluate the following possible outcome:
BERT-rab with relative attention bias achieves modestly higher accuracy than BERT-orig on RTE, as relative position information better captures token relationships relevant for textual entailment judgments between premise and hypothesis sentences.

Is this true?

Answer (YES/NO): YES